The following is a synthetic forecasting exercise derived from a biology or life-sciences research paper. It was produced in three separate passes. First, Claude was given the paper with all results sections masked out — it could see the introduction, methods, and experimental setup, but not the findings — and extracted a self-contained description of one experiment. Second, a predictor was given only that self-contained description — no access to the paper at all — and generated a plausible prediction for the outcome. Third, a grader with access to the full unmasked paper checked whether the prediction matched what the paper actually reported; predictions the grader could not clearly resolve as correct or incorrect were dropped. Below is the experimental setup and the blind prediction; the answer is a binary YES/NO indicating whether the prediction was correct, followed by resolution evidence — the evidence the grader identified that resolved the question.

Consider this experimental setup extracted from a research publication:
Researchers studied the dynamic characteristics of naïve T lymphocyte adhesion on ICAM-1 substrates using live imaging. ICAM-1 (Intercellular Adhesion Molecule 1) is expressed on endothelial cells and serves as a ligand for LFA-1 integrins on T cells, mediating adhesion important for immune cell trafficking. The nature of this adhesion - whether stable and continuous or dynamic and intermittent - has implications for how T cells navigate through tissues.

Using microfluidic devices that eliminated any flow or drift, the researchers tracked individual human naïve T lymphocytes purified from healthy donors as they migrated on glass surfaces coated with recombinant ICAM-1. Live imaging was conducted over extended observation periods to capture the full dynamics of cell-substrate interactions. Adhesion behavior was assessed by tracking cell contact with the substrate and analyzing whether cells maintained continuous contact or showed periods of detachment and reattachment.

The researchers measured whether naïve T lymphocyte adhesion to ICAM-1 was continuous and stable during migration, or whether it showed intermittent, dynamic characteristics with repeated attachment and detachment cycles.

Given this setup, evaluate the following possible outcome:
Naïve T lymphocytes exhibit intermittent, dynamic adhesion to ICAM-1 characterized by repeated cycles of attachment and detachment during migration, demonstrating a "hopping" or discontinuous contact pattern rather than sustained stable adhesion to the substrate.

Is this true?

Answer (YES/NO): YES